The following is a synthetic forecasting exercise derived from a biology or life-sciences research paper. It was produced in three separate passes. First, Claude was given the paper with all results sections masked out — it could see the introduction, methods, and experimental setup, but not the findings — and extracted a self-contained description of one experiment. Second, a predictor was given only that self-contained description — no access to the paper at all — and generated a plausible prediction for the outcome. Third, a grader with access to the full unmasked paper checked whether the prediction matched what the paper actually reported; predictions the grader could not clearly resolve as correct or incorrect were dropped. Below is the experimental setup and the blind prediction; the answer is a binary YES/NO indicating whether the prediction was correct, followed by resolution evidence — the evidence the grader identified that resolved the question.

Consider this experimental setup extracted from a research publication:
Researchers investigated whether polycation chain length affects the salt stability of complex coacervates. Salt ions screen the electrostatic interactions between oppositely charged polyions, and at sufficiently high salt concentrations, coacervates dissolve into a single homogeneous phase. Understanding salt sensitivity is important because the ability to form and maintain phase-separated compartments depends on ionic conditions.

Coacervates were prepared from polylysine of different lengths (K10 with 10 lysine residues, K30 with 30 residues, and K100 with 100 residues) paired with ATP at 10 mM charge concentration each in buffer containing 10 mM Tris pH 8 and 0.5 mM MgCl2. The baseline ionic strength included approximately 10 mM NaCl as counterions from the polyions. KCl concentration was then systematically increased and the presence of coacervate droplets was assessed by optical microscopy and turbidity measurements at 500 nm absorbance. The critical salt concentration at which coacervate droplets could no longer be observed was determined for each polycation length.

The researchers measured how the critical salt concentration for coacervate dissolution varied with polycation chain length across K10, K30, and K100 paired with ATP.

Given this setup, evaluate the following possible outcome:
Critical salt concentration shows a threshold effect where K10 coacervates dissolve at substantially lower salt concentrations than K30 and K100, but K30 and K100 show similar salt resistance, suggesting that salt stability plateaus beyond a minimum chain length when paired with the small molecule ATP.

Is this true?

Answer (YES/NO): NO